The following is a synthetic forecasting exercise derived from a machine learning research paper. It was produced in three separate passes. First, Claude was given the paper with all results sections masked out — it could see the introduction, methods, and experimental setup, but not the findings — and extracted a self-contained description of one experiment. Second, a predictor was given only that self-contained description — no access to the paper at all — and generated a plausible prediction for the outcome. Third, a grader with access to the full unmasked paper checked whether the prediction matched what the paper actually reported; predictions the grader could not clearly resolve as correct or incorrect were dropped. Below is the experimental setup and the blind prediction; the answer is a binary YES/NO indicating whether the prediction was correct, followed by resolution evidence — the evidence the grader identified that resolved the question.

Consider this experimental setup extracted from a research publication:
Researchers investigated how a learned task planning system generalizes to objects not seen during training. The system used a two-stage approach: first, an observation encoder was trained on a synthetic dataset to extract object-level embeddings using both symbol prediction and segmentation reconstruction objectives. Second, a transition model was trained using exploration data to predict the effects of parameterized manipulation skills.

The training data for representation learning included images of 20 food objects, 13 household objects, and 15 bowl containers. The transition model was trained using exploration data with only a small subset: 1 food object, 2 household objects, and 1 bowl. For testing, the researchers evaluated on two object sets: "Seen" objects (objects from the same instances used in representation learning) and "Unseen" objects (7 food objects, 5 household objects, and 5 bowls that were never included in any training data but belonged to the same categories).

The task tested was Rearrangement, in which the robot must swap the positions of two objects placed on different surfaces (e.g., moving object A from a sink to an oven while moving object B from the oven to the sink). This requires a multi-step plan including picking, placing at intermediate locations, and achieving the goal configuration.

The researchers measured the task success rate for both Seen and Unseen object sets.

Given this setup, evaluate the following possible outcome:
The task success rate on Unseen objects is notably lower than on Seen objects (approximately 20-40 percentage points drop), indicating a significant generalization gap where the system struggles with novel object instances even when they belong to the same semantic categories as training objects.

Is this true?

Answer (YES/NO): YES